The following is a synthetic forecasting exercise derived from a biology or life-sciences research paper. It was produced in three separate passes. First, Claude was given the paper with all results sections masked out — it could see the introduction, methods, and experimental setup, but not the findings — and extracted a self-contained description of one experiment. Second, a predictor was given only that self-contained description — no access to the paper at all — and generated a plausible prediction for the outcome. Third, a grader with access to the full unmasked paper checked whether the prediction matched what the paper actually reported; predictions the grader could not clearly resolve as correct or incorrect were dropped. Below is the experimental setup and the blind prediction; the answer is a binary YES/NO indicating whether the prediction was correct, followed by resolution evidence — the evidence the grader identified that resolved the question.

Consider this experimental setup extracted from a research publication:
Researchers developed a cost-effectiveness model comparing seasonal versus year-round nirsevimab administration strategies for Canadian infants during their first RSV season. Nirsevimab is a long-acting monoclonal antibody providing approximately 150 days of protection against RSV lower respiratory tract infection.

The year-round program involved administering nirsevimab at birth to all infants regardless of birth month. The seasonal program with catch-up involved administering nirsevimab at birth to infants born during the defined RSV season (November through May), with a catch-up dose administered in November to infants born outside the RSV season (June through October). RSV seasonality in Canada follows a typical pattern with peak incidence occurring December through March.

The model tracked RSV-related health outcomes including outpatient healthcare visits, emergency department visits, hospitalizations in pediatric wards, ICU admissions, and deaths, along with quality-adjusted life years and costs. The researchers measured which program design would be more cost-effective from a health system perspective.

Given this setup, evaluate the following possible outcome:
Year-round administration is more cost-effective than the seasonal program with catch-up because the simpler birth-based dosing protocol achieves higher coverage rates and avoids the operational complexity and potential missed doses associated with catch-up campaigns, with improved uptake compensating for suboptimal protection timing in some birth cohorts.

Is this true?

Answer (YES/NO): NO